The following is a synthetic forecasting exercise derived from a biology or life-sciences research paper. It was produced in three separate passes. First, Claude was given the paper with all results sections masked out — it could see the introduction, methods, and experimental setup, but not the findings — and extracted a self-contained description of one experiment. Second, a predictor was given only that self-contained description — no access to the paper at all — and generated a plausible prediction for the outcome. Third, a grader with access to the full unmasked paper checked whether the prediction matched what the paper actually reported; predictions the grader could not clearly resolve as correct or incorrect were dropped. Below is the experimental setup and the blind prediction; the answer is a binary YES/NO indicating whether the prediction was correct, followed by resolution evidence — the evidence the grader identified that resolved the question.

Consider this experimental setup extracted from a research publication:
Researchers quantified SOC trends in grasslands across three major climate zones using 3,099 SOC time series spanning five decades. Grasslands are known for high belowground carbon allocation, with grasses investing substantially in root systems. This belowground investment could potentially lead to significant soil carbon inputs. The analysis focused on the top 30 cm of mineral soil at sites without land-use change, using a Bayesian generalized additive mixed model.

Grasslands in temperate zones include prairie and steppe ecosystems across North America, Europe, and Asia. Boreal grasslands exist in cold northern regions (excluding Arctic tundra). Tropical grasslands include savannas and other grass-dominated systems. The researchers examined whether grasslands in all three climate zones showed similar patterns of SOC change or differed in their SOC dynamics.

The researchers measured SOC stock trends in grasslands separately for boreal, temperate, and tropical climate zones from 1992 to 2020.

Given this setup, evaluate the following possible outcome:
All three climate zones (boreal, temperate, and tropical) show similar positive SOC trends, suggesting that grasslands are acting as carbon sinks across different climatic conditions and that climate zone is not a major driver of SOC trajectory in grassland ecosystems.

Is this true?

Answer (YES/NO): NO